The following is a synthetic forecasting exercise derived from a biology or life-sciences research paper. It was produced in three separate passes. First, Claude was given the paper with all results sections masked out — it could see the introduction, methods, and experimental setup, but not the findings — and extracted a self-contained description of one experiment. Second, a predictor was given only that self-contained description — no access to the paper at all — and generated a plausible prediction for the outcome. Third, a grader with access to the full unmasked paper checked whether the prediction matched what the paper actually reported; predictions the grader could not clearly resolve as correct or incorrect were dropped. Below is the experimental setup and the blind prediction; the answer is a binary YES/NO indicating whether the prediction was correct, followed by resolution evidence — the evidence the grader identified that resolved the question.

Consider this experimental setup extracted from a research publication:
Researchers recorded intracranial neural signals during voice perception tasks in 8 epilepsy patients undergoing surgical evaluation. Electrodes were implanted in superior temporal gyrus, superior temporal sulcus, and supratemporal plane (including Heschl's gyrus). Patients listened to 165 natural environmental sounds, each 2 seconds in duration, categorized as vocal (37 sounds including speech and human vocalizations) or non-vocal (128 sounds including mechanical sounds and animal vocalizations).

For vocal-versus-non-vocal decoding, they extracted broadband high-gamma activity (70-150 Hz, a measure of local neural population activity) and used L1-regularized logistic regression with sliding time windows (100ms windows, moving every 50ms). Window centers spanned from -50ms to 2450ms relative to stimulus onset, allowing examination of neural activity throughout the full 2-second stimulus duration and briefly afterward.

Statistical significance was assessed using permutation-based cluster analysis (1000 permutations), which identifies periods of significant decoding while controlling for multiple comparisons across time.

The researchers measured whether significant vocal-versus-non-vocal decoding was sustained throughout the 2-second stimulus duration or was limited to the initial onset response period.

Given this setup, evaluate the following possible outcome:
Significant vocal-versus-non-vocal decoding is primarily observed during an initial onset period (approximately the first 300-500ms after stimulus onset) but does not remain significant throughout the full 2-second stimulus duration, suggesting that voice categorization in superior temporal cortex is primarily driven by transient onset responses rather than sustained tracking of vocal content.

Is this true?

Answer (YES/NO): NO